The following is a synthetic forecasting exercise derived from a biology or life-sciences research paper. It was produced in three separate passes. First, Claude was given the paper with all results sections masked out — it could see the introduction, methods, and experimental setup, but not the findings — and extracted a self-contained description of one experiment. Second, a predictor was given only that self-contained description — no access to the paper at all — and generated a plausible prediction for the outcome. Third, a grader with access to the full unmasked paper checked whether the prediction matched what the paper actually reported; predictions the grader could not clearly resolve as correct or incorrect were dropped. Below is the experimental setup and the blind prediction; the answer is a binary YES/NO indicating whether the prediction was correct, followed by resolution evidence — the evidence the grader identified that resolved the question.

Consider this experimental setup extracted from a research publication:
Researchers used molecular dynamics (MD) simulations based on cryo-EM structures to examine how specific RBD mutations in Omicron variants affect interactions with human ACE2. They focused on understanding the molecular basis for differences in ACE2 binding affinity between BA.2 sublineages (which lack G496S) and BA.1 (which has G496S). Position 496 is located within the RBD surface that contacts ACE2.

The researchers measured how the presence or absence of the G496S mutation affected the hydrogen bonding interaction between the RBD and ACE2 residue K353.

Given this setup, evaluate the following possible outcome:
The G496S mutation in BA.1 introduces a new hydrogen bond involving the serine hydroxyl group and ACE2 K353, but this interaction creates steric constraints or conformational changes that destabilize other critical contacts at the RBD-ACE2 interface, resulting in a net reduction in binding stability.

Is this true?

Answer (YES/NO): NO